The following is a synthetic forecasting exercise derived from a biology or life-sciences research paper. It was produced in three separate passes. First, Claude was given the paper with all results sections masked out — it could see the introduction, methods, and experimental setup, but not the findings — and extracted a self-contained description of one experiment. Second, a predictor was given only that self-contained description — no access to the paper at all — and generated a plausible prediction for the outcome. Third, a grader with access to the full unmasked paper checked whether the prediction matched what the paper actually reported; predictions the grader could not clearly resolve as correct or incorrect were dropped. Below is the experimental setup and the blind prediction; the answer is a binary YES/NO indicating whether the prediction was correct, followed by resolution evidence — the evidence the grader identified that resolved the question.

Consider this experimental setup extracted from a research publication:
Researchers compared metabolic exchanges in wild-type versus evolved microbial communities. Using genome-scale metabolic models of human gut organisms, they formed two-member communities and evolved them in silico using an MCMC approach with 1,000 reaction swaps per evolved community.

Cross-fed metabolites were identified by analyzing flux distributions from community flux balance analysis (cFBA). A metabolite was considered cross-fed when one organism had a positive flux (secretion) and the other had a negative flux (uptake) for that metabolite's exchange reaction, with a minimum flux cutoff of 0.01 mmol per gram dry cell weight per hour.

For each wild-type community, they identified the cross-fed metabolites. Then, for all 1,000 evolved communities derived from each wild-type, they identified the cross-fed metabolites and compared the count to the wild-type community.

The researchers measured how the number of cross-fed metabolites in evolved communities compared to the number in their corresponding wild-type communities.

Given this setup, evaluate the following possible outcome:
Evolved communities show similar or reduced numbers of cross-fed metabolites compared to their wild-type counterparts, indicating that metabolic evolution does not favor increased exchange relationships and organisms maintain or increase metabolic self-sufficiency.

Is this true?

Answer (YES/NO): YES